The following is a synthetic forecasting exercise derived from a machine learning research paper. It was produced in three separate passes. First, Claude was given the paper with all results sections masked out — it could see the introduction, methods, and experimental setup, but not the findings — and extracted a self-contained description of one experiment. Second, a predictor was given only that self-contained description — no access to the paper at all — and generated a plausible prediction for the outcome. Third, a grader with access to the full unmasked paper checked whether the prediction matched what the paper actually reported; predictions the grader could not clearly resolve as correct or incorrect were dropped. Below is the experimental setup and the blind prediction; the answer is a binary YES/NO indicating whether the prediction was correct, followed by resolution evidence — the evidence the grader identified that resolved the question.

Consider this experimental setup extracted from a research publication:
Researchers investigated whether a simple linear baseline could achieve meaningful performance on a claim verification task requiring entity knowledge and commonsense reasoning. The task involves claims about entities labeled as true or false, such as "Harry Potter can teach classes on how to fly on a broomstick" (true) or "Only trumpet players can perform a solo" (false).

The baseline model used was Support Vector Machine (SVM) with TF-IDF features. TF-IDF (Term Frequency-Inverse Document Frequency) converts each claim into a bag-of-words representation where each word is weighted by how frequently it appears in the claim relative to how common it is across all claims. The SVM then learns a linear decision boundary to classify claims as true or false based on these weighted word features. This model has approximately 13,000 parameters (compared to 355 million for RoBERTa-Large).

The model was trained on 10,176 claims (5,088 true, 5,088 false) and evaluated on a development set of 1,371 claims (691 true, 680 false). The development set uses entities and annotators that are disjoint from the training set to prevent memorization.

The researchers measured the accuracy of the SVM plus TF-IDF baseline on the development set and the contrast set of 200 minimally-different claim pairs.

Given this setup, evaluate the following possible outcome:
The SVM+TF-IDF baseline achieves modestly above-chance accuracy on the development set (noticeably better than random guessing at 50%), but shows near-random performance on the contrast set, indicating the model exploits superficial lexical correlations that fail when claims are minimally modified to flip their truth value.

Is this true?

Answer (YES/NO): YES